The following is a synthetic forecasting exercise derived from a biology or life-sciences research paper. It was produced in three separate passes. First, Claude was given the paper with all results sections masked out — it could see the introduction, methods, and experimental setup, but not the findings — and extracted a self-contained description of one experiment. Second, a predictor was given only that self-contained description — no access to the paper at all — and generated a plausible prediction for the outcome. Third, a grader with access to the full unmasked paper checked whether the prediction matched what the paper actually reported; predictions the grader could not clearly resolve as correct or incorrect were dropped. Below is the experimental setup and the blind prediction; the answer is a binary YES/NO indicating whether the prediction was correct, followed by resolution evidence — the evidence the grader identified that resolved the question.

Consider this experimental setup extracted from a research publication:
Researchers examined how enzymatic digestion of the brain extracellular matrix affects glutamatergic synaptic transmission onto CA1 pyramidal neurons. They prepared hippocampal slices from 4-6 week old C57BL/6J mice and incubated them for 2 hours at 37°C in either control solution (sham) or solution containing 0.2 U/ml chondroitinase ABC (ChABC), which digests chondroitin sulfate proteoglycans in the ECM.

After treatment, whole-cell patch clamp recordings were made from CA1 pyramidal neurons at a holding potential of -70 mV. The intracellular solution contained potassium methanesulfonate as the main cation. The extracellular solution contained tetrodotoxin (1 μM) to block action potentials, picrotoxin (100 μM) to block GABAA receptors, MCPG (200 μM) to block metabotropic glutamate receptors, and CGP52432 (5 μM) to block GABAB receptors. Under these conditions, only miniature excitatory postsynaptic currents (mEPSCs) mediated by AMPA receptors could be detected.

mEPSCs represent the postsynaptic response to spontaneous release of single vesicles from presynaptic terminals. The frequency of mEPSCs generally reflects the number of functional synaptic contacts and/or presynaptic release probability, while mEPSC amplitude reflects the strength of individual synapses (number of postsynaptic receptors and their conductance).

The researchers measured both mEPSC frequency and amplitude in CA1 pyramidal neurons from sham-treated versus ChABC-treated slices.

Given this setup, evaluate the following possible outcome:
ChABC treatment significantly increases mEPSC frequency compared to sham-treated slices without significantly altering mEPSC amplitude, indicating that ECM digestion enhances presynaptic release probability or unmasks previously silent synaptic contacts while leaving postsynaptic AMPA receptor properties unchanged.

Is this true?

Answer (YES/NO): NO